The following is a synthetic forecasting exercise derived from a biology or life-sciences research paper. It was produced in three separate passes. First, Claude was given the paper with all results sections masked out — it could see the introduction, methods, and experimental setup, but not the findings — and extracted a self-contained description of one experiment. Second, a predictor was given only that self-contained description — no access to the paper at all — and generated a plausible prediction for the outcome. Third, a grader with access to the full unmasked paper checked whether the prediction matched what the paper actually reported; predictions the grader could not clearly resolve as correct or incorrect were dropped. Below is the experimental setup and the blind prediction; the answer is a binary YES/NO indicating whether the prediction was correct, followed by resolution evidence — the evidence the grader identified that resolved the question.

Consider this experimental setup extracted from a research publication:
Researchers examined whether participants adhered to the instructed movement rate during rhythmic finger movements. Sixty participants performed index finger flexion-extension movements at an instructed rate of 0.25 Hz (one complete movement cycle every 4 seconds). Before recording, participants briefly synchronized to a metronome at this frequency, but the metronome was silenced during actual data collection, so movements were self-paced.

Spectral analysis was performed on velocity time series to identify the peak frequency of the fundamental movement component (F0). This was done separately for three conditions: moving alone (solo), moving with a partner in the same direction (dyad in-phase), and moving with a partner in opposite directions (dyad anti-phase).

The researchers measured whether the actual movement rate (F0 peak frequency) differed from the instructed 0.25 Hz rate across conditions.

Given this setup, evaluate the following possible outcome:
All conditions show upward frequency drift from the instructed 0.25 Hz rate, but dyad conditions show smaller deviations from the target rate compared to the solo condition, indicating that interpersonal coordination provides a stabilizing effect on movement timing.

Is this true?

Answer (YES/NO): NO